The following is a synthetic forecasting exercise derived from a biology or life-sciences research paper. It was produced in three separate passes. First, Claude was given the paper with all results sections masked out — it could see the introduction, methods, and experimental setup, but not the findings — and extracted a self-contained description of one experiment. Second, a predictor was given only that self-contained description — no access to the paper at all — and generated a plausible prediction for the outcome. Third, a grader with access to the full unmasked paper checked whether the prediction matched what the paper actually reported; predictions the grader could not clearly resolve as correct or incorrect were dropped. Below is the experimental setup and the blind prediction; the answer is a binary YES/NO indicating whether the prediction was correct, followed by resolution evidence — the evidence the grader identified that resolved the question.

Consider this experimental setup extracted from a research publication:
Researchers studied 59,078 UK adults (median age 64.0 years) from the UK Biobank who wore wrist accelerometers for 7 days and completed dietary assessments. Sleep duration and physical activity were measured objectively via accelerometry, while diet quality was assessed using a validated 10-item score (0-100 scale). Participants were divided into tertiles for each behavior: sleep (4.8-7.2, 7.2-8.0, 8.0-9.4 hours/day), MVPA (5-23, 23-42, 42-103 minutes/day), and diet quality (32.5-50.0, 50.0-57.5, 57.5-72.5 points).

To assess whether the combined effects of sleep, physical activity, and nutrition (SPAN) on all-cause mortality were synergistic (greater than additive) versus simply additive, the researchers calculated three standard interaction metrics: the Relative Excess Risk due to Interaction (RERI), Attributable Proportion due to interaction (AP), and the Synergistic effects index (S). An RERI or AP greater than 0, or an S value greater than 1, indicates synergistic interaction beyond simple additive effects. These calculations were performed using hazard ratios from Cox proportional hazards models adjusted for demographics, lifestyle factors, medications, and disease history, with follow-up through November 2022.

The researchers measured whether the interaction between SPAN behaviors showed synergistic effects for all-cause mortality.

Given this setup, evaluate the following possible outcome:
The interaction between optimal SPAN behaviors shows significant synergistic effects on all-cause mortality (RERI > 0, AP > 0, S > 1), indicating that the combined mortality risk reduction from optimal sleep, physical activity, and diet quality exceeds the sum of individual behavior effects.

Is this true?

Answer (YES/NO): NO